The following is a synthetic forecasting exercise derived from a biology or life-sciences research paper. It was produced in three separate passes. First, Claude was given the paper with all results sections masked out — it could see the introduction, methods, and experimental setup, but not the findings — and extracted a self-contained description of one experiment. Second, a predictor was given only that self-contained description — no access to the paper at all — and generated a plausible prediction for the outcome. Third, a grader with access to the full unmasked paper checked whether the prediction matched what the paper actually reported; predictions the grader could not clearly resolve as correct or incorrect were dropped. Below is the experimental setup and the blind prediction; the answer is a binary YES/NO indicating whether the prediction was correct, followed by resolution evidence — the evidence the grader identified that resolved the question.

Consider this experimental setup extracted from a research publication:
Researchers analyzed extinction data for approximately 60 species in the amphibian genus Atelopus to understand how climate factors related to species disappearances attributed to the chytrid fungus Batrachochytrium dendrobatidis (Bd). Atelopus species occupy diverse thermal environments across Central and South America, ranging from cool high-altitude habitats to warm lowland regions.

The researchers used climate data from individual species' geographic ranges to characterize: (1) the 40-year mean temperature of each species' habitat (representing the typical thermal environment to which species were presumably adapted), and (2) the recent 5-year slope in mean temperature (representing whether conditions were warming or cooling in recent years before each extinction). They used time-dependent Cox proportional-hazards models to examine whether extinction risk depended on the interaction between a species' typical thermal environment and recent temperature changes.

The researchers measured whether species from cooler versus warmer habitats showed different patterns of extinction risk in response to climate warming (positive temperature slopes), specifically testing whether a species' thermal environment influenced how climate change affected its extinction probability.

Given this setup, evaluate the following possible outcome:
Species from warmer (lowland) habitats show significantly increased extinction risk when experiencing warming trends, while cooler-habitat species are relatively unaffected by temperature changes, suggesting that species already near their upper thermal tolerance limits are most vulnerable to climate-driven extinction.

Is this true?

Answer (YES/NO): NO